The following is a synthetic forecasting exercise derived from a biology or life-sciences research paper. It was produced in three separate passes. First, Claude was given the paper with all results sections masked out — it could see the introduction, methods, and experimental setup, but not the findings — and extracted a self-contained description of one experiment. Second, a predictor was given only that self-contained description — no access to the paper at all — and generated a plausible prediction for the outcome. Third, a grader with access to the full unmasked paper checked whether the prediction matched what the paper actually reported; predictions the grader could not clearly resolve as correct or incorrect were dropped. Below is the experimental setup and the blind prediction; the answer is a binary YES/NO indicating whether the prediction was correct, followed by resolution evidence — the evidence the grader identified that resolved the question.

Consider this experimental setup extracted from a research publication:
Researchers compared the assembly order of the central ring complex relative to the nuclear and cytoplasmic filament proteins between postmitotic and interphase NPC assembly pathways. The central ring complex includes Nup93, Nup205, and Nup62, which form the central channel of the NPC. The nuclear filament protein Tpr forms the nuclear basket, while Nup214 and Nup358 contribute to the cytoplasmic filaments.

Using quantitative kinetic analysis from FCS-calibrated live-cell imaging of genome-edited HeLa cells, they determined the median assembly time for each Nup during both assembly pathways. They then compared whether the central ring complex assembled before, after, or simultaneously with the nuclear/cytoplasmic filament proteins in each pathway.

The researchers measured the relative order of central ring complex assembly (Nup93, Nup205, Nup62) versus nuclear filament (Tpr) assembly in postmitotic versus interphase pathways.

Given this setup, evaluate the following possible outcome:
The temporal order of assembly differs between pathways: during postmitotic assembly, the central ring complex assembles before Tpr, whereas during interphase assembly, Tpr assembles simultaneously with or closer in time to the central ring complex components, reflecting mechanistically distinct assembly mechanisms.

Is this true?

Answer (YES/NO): NO